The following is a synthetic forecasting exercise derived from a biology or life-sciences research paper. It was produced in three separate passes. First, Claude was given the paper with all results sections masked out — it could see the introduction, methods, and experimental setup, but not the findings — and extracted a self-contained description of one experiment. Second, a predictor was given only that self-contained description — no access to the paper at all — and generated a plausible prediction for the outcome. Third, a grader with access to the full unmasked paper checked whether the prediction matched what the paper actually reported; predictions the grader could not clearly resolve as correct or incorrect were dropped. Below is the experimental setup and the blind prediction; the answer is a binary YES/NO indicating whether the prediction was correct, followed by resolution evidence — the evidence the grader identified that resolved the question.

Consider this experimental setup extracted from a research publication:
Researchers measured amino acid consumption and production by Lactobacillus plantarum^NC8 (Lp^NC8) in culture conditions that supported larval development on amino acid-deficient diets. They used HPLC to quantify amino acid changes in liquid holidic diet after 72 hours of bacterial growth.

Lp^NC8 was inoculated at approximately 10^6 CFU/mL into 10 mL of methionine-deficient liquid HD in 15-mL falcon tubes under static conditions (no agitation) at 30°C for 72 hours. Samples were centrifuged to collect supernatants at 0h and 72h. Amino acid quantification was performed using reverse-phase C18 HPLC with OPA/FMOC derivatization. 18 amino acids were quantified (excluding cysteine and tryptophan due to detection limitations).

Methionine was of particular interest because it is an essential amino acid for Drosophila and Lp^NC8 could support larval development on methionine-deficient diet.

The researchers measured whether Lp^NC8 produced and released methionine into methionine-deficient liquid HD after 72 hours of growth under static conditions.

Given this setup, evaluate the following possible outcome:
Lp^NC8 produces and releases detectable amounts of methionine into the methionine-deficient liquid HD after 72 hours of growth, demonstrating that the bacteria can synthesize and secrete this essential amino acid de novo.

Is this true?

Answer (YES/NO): NO